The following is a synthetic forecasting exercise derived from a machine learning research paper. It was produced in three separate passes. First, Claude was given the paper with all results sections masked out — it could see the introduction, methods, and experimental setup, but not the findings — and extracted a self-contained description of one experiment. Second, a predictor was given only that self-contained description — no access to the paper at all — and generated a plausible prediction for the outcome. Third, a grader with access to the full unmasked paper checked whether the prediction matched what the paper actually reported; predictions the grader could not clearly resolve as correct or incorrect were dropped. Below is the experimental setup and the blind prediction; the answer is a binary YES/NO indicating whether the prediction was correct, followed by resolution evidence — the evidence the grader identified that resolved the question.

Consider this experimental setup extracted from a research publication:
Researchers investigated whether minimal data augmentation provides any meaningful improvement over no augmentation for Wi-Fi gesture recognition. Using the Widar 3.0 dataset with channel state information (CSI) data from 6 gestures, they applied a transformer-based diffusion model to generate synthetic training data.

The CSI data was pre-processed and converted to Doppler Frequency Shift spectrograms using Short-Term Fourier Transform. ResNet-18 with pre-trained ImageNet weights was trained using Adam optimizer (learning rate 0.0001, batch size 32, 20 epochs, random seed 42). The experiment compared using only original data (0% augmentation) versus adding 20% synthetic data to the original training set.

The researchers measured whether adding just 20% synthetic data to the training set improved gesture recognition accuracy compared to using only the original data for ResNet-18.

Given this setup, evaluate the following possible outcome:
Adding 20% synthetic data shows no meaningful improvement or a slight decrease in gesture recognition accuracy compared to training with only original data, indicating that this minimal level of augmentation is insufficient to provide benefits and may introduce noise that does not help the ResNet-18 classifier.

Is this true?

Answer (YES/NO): NO